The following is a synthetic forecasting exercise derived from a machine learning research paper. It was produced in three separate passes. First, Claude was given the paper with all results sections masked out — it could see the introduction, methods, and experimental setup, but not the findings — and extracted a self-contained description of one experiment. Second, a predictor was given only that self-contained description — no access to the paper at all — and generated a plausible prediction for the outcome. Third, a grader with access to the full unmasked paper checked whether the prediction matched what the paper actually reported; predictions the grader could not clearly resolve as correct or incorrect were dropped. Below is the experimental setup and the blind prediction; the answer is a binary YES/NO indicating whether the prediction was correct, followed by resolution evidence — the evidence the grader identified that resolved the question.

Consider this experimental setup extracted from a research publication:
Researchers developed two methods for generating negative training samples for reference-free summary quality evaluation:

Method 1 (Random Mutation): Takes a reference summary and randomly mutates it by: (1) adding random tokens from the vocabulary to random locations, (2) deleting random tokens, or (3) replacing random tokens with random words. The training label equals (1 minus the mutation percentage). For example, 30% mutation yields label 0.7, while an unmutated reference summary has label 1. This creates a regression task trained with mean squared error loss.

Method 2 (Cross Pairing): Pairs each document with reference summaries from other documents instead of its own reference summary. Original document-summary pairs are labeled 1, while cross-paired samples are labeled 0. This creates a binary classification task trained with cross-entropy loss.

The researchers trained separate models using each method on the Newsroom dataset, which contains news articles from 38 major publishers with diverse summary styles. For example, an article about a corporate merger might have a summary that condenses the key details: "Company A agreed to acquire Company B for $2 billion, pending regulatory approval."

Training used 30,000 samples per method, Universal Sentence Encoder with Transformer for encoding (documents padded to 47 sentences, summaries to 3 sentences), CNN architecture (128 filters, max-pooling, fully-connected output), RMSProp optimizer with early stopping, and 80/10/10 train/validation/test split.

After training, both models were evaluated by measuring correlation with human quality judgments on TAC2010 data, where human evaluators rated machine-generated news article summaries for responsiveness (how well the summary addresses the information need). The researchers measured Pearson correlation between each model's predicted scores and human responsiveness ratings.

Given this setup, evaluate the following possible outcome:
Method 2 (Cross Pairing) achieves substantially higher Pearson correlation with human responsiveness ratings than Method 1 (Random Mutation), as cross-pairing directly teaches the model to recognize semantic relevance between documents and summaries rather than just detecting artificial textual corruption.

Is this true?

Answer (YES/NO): YES